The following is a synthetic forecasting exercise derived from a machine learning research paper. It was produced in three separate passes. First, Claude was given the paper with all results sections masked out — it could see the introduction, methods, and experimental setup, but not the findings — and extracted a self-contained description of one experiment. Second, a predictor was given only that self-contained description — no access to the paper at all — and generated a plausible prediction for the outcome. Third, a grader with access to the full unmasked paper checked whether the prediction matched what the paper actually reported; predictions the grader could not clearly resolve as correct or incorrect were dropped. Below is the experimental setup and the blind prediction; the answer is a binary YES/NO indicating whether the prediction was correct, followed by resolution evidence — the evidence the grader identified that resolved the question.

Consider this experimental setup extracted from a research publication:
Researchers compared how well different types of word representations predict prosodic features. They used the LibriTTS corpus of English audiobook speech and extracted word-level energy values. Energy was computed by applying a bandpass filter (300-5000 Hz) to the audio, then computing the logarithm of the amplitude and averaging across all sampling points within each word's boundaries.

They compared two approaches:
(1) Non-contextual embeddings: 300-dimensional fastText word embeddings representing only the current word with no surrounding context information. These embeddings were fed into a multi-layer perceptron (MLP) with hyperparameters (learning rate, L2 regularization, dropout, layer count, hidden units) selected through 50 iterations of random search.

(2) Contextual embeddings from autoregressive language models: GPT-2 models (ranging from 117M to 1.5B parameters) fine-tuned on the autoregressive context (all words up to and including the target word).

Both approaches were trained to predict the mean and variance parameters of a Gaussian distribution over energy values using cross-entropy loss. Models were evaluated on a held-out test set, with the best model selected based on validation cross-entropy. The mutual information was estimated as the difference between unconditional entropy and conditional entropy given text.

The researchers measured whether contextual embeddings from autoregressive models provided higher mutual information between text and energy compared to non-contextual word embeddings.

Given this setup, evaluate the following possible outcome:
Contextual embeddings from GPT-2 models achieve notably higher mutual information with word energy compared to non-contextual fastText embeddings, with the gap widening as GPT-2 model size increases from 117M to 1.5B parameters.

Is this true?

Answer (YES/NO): NO